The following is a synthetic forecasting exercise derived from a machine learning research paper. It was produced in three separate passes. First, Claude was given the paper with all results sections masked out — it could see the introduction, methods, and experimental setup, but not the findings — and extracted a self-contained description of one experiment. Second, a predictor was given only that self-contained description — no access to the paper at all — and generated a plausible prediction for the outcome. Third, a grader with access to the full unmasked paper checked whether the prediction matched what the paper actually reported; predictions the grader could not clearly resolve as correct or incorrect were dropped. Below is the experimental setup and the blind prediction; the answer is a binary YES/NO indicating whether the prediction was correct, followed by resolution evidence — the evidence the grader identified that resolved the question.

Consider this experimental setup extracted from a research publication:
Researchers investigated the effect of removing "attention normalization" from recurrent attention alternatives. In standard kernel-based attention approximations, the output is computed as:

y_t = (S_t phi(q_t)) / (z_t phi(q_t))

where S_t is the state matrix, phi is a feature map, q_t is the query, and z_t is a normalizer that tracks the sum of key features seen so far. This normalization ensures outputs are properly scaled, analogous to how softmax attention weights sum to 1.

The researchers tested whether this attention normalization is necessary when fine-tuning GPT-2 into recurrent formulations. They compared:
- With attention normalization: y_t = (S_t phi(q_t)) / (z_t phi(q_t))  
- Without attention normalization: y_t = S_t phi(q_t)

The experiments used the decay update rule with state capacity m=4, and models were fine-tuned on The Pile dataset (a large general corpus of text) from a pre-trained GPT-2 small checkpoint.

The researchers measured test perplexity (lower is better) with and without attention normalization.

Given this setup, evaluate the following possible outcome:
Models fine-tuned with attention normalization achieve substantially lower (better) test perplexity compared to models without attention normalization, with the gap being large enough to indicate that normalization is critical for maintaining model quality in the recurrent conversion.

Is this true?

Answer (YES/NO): NO